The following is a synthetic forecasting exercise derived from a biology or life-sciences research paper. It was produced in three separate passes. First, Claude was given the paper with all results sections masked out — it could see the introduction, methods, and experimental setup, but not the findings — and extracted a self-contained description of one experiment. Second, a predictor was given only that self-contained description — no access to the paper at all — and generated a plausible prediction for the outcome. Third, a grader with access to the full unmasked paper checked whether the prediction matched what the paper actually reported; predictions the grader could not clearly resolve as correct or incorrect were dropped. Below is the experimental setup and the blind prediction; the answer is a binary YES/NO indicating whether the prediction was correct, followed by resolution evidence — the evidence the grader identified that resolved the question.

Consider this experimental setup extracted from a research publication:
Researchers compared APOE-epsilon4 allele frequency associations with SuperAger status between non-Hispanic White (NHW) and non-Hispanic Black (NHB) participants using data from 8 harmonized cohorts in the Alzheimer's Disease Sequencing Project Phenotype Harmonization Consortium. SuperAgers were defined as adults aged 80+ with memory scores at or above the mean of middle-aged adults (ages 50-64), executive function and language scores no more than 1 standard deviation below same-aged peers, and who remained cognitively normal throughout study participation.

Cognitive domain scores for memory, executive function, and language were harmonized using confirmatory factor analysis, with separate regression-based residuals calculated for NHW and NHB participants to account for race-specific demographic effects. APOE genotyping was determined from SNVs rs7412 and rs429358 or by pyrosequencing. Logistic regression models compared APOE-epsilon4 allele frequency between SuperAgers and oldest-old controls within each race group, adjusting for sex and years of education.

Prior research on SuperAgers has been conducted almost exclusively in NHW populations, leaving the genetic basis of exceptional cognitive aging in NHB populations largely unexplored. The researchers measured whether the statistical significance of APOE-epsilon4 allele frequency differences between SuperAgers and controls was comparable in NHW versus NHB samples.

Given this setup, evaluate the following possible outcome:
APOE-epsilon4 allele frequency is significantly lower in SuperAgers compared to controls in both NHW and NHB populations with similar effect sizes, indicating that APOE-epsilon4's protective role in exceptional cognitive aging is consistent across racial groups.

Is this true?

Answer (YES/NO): NO